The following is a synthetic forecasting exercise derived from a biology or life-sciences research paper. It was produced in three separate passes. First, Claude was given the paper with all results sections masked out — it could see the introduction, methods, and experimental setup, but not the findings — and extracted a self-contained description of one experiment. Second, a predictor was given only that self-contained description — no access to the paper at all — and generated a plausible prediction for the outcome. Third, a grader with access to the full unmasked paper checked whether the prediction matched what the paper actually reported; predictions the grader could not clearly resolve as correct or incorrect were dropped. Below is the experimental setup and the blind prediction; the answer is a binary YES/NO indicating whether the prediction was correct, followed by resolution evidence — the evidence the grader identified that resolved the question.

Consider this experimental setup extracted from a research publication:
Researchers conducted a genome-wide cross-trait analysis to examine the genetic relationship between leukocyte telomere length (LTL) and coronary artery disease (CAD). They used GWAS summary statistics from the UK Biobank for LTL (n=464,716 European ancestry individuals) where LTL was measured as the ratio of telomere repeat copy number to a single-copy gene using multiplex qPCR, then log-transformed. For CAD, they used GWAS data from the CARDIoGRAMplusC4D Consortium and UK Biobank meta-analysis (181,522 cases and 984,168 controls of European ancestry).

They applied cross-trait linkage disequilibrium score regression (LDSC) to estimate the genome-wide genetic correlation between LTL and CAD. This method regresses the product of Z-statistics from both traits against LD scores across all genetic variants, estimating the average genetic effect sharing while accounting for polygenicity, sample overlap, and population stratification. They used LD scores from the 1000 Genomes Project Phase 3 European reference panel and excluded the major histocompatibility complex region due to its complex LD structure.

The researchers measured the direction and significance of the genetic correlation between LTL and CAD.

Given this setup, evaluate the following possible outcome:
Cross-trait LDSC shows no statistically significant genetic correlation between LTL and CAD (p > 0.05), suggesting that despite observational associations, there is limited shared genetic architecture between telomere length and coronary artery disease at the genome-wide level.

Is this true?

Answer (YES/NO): NO